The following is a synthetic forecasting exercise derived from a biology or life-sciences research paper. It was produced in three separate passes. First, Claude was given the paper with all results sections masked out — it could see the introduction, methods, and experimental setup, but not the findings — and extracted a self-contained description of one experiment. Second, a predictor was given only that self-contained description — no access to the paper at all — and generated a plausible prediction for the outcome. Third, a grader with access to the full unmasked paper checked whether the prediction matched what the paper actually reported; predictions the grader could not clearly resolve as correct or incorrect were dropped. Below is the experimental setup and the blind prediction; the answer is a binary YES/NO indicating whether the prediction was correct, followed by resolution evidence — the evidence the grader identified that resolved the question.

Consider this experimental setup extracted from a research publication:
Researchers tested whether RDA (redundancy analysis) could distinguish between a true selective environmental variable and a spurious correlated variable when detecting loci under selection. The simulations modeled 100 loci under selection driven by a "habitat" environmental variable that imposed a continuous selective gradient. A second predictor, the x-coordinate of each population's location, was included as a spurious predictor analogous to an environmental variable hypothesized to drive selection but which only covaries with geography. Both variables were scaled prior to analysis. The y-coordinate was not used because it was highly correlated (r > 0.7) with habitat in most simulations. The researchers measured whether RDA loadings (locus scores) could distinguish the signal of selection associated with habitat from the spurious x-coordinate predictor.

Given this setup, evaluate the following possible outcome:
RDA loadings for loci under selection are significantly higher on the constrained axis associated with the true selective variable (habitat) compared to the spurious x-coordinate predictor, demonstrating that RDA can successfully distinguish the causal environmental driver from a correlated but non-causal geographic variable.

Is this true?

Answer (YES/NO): YES